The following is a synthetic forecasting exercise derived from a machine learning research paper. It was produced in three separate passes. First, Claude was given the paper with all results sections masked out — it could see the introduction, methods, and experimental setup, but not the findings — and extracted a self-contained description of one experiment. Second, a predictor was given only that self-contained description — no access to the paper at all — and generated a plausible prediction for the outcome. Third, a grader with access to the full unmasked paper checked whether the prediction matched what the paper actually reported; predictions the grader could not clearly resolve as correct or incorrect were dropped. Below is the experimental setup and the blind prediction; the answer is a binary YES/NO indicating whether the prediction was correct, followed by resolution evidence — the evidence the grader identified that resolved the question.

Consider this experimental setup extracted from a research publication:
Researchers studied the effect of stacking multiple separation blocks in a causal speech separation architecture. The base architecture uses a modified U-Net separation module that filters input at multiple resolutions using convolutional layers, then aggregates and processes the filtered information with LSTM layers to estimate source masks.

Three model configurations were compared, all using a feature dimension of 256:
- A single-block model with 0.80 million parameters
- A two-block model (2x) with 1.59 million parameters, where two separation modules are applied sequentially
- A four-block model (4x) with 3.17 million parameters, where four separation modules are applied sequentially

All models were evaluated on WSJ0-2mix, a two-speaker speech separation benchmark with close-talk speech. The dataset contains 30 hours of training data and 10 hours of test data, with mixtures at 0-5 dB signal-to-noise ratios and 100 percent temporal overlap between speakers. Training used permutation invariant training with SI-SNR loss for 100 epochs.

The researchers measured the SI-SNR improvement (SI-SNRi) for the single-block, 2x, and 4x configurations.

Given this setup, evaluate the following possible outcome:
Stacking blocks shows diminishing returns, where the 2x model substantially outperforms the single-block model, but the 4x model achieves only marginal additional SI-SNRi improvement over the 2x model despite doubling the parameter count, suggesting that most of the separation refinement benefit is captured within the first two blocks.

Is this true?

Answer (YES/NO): NO